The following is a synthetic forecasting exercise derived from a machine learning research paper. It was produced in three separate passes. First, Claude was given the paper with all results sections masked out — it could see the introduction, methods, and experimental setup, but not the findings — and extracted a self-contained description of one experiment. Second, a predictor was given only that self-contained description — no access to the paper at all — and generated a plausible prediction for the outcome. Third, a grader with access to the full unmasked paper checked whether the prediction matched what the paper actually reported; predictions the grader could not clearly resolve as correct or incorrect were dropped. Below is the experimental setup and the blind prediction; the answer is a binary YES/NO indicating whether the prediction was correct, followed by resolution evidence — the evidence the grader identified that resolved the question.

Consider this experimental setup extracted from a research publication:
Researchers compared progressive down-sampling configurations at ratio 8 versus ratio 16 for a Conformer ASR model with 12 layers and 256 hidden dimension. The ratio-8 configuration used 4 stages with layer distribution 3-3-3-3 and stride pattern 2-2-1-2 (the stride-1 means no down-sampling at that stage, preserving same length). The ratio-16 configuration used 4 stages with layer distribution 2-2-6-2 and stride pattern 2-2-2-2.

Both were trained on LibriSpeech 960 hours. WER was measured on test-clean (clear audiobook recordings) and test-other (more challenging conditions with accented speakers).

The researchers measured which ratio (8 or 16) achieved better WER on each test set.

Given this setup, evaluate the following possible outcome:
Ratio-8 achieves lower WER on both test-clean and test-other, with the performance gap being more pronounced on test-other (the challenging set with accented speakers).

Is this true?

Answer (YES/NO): NO